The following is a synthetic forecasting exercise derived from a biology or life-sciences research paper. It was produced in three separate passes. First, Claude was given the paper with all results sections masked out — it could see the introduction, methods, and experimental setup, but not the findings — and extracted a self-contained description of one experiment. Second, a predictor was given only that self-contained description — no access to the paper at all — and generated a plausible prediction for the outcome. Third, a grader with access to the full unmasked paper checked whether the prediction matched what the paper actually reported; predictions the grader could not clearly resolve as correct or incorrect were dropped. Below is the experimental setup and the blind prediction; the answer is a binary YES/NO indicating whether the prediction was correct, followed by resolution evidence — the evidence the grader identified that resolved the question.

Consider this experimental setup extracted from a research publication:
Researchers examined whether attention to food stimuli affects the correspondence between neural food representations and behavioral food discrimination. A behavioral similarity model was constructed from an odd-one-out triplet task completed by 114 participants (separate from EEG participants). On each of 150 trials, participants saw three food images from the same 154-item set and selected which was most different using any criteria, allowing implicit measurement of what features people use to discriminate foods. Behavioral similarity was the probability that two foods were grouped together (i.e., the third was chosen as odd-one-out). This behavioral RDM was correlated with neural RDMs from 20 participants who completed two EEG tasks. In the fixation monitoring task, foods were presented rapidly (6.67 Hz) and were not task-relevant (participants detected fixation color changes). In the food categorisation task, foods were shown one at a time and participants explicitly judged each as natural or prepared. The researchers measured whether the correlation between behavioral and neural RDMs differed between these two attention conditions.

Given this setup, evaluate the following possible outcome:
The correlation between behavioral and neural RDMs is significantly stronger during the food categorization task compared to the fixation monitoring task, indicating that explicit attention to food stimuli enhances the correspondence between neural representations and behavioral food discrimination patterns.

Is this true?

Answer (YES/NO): NO